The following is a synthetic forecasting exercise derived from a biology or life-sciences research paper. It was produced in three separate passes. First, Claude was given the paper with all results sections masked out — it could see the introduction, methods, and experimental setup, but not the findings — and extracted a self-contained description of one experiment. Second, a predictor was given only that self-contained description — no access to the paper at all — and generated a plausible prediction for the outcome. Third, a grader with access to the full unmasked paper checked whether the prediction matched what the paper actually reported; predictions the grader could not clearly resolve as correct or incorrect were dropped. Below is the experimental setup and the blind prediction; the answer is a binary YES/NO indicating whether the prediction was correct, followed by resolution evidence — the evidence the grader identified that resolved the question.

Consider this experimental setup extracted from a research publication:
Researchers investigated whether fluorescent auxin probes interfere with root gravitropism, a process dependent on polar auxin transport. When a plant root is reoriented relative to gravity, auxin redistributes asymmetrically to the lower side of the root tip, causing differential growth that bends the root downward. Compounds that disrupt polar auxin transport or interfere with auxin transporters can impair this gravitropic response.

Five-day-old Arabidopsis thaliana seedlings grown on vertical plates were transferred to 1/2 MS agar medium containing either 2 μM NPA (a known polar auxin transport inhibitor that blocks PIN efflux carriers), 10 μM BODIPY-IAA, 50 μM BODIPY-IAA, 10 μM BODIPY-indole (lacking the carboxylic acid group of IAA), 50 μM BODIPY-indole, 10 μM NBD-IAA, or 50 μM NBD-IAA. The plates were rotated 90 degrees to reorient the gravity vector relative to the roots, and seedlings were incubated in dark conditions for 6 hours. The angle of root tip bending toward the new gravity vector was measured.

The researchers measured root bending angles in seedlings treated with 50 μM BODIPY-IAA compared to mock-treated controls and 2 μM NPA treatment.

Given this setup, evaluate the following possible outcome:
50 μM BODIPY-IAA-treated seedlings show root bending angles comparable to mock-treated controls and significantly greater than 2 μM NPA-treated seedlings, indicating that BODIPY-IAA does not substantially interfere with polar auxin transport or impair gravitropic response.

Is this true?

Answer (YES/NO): NO